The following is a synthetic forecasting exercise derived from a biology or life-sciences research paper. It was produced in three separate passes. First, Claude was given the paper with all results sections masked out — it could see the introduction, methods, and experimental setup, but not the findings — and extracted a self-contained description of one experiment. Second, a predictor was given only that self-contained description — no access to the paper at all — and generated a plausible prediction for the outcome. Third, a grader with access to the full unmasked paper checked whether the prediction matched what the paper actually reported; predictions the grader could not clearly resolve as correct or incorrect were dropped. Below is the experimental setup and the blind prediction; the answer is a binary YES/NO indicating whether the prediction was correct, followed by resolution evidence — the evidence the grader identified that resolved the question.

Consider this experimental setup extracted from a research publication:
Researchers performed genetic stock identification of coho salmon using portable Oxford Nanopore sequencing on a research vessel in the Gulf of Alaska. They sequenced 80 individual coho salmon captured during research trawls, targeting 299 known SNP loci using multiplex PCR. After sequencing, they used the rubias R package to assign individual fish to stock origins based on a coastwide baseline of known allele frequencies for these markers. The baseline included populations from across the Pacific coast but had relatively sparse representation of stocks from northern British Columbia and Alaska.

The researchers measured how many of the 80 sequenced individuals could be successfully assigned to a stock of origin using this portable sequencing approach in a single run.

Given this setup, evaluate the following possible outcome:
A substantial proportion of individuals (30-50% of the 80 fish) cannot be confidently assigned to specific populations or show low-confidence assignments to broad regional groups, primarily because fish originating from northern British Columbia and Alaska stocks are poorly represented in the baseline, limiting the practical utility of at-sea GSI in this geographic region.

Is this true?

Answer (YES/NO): YES